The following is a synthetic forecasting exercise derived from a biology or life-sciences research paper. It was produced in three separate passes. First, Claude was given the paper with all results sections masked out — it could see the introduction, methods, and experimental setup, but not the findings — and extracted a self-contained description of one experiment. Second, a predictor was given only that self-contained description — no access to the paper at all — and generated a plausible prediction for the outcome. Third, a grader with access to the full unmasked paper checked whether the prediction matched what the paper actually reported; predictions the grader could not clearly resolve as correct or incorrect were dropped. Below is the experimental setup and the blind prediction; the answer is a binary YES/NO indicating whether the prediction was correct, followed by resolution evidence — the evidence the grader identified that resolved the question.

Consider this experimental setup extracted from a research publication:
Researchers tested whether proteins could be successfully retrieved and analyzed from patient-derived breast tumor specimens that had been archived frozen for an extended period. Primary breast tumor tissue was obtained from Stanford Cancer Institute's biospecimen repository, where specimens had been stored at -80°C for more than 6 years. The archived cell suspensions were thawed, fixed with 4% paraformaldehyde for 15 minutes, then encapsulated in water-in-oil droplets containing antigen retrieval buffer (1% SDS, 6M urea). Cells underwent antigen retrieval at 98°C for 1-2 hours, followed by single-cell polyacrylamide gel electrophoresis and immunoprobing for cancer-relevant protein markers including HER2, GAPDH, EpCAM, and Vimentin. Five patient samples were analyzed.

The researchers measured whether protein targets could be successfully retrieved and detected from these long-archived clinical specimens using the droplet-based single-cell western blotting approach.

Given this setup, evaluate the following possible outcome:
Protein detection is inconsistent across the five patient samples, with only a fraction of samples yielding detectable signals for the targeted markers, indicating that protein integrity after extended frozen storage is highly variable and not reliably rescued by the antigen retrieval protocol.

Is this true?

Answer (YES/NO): NO